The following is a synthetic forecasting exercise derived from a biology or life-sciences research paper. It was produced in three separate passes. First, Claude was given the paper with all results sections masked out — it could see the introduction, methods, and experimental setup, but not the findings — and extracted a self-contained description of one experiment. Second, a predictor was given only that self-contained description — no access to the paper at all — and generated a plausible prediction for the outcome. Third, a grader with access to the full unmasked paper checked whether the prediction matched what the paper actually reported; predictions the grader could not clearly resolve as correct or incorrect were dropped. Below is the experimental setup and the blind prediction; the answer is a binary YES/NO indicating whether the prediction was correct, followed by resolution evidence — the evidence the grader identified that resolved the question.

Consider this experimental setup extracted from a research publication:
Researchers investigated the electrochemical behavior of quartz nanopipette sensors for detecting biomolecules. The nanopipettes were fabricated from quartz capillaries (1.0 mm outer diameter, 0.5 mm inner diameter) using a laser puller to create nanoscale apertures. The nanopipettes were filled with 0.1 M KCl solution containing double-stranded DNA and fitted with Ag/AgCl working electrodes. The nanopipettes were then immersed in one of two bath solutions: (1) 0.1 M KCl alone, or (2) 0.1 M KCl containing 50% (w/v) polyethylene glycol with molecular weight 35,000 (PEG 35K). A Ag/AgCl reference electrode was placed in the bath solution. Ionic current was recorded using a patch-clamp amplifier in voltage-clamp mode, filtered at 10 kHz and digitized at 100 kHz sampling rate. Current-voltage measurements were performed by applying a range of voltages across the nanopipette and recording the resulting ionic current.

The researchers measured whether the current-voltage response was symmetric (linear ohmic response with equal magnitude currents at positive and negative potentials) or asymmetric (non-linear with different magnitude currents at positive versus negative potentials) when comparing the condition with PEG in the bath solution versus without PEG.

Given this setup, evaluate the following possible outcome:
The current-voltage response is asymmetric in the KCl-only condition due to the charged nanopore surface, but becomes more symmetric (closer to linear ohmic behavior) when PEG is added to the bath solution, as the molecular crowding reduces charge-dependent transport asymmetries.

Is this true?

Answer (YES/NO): NO